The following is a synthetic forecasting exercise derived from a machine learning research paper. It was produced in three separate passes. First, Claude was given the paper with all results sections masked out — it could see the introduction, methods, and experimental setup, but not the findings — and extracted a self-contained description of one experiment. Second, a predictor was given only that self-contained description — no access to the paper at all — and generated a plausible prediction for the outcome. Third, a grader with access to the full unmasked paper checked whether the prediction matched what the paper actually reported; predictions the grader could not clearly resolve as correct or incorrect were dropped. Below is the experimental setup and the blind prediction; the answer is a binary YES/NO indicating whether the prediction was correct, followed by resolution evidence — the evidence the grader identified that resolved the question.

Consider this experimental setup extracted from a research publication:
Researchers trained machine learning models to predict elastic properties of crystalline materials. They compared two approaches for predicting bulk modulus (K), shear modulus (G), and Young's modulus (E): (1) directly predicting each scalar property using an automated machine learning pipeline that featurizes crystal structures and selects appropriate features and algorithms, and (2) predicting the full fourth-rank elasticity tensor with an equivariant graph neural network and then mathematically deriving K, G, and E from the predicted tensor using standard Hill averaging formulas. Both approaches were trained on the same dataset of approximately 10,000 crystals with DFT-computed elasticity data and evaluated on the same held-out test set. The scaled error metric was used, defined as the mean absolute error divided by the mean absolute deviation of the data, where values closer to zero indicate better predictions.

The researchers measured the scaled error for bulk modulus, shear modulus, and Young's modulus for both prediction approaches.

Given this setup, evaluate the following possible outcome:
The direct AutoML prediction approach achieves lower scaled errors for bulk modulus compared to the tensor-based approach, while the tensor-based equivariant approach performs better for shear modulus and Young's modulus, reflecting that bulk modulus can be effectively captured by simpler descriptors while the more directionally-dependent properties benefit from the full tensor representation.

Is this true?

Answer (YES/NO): NO